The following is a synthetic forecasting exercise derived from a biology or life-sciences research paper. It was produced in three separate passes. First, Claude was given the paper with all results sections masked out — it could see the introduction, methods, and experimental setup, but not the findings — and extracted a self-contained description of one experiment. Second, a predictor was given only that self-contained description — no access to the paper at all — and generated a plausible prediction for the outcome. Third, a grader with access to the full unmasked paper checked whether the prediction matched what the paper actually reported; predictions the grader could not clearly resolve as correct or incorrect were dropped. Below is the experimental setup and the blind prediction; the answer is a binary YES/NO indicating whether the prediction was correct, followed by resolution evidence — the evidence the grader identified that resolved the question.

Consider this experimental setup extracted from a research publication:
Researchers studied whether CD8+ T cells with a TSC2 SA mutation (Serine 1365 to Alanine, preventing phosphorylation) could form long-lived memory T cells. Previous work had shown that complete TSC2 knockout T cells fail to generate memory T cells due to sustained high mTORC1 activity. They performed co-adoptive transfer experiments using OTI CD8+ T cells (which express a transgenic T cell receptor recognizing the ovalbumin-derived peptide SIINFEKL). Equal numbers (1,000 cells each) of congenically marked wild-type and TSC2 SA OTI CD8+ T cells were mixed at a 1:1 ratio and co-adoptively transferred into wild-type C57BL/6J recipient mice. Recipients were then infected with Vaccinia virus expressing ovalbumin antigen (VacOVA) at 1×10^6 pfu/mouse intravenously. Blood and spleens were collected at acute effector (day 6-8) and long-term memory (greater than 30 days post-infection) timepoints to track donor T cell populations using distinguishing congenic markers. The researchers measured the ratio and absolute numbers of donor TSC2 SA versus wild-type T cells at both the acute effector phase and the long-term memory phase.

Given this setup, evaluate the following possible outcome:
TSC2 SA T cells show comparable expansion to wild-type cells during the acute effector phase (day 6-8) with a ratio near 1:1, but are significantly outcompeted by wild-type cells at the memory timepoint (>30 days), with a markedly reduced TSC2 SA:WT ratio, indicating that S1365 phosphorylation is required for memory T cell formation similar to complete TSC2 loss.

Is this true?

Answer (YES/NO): NO